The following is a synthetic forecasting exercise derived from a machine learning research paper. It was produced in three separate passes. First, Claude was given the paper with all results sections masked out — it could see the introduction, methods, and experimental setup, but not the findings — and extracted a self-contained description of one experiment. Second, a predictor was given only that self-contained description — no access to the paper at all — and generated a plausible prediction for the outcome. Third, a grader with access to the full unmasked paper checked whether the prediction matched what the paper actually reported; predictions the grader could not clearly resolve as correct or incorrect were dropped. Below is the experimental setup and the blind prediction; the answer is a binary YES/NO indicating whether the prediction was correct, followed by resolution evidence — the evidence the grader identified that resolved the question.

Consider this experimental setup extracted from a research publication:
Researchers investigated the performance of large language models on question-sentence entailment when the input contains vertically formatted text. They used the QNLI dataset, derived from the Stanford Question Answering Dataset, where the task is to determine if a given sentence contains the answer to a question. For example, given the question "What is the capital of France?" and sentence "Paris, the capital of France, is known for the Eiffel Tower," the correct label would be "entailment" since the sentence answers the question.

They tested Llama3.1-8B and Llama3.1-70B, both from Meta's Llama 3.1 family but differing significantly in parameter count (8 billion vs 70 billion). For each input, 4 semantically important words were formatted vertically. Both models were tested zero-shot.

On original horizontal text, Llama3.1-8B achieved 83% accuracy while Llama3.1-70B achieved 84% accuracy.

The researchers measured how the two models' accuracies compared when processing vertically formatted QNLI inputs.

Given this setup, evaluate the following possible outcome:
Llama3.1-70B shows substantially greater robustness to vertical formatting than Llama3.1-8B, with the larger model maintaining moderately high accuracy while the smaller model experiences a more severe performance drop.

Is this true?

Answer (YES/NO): NO